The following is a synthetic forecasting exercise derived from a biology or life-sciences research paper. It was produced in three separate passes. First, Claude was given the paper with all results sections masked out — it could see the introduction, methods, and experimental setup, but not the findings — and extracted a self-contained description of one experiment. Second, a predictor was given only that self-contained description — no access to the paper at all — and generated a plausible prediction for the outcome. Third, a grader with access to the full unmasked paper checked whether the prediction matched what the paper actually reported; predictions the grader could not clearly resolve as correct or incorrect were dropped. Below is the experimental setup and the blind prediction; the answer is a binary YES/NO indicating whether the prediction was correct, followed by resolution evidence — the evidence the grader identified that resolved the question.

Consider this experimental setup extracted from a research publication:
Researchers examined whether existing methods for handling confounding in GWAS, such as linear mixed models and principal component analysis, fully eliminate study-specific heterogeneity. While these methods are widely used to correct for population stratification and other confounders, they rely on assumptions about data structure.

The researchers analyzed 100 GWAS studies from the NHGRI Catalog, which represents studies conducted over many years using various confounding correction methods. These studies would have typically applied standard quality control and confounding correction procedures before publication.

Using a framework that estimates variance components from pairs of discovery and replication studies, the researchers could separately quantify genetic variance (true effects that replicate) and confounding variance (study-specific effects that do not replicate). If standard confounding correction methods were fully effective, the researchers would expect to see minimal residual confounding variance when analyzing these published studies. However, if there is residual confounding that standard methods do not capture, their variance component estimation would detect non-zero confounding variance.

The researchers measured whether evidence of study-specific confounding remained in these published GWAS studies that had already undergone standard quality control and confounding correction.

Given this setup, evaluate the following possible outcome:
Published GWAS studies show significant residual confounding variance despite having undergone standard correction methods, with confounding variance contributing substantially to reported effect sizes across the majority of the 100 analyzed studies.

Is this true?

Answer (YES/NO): YES